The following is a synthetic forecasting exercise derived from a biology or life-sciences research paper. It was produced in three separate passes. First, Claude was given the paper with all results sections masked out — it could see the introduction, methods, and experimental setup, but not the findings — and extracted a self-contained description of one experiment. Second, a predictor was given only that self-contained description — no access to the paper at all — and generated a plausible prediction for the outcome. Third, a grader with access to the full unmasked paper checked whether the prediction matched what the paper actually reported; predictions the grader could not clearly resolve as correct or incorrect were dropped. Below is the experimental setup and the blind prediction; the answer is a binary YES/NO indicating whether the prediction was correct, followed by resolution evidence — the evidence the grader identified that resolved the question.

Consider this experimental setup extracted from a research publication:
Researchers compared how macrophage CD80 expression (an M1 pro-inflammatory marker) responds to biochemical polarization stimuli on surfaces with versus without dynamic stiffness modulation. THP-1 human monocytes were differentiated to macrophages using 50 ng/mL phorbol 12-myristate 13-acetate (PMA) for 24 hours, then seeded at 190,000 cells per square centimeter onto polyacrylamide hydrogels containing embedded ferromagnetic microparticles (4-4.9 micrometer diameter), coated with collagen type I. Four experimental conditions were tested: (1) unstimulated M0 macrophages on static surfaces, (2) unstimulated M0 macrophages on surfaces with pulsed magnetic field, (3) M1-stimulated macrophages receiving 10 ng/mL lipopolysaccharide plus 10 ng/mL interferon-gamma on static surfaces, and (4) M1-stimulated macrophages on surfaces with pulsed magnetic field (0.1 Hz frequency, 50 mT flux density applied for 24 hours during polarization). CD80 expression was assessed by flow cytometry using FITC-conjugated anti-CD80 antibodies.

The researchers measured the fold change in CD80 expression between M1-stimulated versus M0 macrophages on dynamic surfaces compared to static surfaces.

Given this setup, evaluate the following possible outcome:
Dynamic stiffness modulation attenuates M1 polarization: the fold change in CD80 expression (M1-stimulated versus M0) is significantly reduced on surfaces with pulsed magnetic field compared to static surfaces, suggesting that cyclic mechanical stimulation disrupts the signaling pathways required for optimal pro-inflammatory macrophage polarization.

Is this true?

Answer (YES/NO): NO